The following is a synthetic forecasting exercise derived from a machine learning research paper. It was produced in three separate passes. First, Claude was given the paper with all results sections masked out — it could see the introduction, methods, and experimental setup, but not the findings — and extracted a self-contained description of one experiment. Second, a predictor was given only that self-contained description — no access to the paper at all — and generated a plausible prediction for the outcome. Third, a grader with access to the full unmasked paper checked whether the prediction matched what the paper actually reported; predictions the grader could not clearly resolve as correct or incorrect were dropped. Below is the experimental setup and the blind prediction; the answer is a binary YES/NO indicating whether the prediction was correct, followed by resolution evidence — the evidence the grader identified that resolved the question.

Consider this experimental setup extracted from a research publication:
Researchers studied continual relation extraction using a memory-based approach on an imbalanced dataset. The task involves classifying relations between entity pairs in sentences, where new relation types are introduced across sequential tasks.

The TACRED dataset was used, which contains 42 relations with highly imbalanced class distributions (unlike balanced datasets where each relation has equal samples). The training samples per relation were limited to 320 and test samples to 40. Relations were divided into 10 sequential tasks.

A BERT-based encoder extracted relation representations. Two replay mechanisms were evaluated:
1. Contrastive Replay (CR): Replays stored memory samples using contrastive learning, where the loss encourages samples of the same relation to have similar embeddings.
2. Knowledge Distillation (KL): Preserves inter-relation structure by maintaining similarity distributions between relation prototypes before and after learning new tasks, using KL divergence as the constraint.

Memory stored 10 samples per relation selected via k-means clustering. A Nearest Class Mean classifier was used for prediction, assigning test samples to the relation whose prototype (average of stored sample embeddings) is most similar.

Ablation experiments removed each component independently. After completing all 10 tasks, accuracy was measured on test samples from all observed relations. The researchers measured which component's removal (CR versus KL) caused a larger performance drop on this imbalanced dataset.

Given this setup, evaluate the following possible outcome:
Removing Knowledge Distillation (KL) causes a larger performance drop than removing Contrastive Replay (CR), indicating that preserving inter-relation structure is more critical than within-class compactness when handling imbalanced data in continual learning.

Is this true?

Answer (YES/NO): NO